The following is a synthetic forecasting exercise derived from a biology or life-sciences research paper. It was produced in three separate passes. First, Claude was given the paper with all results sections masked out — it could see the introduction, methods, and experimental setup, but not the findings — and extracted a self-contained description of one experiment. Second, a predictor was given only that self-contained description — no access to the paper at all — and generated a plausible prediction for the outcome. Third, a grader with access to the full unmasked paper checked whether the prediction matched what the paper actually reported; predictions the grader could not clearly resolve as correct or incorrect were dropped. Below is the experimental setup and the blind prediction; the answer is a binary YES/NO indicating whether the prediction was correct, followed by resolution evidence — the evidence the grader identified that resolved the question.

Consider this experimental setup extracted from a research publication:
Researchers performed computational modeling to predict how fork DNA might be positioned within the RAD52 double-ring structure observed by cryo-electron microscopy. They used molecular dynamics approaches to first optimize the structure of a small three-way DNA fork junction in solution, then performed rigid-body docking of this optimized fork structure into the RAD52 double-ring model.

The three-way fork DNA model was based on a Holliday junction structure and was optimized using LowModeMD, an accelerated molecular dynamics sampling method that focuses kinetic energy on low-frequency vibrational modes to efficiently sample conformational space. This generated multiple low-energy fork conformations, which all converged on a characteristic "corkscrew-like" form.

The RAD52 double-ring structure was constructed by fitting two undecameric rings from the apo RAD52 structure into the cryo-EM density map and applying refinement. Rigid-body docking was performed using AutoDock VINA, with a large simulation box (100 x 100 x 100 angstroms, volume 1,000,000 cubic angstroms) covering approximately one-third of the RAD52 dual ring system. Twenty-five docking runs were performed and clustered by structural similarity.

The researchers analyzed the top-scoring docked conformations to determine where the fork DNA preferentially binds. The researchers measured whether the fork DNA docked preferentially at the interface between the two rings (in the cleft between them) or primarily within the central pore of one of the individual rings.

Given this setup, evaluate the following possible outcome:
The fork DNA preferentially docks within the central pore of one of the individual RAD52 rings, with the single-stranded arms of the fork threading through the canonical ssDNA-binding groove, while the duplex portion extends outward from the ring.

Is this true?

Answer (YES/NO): NO